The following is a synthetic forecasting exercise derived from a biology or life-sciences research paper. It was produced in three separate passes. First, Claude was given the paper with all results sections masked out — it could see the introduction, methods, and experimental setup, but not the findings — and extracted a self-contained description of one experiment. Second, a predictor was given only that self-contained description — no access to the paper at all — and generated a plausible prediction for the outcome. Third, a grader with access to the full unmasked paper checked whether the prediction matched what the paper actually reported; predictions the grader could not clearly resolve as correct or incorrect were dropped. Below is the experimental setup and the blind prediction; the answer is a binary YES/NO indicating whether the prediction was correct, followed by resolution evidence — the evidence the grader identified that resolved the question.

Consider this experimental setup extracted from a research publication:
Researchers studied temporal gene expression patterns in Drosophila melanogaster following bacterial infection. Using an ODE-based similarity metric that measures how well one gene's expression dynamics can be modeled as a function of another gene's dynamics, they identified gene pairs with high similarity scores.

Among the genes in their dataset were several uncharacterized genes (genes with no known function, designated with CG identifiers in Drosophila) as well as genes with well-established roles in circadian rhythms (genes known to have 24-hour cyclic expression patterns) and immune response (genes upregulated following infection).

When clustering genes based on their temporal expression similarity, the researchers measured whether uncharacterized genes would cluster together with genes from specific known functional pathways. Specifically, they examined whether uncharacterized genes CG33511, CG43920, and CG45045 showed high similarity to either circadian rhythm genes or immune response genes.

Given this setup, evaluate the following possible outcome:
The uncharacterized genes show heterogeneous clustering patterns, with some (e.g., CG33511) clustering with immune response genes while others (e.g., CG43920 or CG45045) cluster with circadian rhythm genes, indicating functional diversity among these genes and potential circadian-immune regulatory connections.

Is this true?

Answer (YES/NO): NO